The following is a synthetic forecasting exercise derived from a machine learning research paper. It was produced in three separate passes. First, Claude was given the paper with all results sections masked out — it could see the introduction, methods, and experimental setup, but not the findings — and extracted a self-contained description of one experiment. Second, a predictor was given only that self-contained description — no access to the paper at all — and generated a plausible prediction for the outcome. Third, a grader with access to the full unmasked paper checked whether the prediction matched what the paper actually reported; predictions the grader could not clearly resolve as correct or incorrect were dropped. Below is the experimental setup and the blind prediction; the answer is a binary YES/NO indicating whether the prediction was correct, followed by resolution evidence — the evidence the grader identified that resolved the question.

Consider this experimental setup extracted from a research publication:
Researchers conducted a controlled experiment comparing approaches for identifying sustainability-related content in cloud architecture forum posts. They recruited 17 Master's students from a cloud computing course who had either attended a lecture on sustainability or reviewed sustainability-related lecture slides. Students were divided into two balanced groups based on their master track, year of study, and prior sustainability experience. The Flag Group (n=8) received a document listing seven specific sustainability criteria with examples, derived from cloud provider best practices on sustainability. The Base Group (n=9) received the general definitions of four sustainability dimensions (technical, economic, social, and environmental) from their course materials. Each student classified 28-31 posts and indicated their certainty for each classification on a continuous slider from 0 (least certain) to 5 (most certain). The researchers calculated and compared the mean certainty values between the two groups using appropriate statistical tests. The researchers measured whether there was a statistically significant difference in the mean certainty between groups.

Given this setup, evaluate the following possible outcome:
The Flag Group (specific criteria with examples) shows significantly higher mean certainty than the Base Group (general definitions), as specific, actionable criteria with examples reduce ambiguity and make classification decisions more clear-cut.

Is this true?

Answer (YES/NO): NO